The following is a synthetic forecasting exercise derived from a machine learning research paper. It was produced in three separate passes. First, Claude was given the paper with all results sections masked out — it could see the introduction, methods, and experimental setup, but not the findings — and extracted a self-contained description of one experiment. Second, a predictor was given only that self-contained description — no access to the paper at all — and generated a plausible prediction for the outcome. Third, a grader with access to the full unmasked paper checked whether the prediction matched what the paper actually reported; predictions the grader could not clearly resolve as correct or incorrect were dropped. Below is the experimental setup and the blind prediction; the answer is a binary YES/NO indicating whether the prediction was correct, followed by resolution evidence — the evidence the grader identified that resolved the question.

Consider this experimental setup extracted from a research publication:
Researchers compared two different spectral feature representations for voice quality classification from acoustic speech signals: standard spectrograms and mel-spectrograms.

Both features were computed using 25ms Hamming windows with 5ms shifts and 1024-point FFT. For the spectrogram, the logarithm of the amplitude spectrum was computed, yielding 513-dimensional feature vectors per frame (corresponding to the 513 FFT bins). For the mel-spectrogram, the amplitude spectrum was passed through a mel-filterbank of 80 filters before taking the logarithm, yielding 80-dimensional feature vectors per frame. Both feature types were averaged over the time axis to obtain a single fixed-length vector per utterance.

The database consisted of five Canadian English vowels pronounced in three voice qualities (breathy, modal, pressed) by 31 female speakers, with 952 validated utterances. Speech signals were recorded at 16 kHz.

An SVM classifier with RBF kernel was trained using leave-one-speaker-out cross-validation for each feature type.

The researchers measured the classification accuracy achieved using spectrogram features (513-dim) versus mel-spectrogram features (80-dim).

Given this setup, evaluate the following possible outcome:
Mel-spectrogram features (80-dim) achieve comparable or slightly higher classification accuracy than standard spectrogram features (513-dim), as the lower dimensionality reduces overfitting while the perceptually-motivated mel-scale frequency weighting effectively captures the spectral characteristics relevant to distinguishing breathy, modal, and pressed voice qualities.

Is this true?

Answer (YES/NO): YES